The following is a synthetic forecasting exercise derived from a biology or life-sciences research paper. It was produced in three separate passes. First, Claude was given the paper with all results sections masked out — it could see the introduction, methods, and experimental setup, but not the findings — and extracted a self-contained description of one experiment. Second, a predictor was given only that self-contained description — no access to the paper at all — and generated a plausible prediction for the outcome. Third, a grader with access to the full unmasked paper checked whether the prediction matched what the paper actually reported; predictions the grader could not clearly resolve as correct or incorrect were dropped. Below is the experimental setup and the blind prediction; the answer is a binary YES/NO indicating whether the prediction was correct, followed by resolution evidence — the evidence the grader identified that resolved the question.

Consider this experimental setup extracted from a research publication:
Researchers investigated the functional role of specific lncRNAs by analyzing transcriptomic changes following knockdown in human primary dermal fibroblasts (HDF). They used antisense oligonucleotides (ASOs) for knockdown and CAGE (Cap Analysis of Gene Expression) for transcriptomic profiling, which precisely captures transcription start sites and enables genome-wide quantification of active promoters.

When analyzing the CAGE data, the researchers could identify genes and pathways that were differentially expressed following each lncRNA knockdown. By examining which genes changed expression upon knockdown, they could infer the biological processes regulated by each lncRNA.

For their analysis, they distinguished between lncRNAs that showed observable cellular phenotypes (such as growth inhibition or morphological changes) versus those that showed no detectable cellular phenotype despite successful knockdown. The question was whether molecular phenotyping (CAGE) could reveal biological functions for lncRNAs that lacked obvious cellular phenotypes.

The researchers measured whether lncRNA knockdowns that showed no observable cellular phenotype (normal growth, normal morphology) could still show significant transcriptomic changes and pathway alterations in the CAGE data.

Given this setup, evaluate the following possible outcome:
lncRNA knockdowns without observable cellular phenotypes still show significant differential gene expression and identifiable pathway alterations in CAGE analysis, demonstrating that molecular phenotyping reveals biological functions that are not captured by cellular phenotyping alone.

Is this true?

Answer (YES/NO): YES